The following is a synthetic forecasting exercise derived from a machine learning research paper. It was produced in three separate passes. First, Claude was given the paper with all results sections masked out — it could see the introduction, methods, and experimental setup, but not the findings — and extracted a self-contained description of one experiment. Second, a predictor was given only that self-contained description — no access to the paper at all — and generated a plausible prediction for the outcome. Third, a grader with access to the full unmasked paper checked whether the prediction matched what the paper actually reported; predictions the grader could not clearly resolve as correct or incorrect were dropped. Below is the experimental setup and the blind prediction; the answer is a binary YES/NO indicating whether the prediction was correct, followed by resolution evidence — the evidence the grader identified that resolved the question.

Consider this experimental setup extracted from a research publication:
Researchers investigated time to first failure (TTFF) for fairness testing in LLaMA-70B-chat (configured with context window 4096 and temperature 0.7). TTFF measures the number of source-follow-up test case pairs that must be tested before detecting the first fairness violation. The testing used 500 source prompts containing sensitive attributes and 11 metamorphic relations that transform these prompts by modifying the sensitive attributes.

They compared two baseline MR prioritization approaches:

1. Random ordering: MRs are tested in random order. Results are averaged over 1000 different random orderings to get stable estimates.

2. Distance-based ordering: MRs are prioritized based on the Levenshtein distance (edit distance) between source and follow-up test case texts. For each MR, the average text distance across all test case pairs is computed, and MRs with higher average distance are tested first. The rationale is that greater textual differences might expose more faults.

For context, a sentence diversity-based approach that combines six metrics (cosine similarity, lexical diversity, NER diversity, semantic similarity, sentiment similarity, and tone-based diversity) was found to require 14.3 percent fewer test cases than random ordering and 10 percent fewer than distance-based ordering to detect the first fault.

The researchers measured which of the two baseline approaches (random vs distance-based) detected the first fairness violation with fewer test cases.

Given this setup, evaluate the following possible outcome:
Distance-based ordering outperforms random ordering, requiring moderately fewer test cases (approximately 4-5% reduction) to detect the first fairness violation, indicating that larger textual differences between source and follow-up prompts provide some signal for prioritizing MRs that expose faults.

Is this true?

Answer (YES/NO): YES